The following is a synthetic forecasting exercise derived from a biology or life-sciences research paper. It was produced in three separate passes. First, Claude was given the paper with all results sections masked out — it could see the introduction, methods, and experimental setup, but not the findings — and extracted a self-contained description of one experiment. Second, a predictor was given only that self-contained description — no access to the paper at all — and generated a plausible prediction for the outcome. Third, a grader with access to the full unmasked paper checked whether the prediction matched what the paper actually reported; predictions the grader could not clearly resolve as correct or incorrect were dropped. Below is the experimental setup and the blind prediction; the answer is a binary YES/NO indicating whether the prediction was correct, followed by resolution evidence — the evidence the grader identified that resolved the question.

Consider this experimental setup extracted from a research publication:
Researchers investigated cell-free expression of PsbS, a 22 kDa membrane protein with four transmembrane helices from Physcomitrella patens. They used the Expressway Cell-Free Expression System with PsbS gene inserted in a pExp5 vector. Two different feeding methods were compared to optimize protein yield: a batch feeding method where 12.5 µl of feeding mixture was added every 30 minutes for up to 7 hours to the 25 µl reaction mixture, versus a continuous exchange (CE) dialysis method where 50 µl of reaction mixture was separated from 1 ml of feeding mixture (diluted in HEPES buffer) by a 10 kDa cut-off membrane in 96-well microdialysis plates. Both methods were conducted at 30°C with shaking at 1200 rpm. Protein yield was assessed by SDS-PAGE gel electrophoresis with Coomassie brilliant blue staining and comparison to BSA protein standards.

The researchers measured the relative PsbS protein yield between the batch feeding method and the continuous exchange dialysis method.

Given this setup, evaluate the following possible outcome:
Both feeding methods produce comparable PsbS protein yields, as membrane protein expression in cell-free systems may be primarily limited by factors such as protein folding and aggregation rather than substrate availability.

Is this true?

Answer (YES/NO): YES